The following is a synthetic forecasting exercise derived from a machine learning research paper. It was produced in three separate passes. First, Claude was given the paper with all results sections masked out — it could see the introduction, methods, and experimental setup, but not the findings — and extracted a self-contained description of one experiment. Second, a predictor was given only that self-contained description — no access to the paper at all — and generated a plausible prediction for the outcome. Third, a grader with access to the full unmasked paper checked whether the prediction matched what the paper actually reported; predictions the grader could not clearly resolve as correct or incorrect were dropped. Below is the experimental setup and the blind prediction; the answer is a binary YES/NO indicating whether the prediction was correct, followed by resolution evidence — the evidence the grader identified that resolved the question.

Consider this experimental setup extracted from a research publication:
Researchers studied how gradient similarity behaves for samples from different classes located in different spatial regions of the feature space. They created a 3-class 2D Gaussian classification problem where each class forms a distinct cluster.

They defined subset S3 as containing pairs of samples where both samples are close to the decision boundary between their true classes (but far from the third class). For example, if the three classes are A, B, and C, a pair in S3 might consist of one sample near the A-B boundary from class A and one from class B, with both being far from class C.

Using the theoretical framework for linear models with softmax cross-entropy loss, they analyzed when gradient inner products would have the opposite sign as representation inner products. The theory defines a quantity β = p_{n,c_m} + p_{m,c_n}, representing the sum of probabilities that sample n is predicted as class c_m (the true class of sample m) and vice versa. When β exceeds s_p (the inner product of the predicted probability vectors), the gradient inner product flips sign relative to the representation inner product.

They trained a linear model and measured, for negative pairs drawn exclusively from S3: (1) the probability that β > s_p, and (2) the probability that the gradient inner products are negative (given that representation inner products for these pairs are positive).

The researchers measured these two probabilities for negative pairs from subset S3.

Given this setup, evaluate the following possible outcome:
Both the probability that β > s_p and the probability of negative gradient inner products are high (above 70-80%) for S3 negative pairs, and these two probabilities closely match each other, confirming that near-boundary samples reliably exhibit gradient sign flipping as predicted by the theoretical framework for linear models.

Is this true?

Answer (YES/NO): YES